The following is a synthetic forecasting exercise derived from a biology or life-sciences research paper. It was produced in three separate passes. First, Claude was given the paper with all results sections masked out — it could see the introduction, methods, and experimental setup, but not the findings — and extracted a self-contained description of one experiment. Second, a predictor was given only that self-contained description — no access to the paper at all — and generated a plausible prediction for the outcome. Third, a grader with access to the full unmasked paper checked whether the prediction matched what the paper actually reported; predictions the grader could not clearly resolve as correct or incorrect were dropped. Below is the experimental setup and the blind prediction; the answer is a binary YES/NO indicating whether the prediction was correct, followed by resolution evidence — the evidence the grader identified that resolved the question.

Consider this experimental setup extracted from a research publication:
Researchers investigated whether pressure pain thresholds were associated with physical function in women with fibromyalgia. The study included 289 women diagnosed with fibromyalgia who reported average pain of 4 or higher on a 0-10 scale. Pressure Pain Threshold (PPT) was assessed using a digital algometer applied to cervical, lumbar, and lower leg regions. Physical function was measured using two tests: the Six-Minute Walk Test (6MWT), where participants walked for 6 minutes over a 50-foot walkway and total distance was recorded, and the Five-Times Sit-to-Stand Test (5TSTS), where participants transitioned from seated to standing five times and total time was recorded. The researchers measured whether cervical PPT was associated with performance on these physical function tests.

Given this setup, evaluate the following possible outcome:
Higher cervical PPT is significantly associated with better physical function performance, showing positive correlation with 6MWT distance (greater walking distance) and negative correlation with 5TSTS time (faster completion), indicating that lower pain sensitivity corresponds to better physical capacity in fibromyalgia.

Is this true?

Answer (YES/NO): NO